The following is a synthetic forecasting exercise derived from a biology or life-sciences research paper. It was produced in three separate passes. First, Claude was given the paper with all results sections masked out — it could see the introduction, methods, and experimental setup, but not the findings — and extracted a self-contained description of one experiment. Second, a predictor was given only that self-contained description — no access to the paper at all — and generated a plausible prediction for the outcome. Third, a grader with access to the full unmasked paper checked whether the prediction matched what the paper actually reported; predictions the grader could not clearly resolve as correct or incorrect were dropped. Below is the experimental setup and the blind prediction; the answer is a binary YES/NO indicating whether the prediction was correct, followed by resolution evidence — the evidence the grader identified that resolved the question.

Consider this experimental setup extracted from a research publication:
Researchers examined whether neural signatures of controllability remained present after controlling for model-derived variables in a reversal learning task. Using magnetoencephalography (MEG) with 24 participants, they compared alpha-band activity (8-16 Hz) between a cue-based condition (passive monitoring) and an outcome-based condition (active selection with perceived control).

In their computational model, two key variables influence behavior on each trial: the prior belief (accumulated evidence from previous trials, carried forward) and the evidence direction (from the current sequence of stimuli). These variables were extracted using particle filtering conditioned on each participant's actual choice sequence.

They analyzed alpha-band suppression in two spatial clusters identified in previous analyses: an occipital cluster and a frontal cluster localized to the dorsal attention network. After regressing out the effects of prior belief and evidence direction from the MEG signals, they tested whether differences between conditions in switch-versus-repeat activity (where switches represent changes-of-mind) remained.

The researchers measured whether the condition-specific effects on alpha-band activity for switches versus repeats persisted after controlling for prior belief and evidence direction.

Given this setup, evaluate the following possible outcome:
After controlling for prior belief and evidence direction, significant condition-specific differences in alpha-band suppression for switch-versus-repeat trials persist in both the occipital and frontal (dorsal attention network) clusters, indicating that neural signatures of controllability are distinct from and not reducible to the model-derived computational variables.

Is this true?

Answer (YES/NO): YES